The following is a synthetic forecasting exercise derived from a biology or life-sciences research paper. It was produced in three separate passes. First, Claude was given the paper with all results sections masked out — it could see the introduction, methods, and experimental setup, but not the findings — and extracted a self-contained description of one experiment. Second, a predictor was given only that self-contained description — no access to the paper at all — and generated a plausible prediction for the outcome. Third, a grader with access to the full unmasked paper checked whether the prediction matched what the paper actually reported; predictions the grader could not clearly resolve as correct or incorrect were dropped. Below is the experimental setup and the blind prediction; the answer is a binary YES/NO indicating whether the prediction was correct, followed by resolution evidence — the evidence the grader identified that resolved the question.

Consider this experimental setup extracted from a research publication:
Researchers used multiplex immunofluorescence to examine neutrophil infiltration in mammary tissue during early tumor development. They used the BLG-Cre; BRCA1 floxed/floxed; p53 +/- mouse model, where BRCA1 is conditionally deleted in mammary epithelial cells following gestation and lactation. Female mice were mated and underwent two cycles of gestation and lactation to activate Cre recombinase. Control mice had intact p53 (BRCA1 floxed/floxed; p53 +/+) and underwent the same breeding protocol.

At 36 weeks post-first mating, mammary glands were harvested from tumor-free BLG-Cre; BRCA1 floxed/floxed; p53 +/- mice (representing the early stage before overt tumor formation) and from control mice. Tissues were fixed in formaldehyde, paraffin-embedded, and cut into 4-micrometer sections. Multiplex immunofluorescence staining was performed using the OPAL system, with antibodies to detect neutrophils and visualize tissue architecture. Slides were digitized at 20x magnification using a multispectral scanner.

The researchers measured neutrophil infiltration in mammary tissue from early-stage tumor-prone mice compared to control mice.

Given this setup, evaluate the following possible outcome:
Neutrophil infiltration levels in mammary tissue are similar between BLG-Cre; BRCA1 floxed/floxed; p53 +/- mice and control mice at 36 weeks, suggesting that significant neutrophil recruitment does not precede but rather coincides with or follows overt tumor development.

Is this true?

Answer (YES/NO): NO